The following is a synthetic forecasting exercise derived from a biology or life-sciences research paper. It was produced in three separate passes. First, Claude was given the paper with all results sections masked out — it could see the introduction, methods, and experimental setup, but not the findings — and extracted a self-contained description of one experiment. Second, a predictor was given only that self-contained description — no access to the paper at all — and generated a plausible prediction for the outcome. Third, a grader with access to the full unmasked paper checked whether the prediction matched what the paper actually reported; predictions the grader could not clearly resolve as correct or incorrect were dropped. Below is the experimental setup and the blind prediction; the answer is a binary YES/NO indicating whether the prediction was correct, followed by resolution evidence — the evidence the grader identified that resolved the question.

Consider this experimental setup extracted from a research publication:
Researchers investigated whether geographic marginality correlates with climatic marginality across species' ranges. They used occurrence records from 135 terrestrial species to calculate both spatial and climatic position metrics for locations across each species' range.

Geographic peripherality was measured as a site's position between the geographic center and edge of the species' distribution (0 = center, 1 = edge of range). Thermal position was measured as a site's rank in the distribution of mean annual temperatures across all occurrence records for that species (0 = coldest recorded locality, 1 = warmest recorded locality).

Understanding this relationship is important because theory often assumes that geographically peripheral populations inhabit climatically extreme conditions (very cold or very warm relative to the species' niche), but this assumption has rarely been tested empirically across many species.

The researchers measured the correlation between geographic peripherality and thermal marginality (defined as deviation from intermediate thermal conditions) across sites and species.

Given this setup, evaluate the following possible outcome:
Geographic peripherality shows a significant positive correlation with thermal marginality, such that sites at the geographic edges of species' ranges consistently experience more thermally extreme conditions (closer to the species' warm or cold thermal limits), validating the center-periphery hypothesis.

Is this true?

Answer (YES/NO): NO